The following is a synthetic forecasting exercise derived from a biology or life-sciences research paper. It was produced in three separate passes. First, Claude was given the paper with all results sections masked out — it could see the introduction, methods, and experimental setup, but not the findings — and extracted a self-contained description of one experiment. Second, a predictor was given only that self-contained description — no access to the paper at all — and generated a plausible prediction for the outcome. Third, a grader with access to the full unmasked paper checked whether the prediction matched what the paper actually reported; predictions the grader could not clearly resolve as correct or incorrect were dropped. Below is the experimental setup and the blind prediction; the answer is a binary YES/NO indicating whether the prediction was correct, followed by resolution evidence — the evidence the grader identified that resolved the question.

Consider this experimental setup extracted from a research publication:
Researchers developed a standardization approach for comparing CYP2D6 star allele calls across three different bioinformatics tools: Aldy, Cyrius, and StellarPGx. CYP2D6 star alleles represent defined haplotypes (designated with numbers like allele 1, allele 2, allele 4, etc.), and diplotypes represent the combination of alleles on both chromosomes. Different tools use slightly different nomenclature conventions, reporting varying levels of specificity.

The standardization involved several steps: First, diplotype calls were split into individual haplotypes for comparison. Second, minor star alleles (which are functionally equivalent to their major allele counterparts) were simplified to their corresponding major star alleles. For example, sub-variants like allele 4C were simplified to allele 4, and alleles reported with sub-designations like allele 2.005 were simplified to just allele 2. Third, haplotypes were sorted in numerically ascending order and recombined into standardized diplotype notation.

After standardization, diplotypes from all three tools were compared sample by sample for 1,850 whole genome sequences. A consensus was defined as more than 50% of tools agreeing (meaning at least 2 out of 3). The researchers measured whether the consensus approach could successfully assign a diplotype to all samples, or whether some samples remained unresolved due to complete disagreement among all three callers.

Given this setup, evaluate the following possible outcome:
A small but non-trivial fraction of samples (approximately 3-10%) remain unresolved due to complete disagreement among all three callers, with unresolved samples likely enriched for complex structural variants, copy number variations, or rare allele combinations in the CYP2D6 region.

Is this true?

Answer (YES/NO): NO